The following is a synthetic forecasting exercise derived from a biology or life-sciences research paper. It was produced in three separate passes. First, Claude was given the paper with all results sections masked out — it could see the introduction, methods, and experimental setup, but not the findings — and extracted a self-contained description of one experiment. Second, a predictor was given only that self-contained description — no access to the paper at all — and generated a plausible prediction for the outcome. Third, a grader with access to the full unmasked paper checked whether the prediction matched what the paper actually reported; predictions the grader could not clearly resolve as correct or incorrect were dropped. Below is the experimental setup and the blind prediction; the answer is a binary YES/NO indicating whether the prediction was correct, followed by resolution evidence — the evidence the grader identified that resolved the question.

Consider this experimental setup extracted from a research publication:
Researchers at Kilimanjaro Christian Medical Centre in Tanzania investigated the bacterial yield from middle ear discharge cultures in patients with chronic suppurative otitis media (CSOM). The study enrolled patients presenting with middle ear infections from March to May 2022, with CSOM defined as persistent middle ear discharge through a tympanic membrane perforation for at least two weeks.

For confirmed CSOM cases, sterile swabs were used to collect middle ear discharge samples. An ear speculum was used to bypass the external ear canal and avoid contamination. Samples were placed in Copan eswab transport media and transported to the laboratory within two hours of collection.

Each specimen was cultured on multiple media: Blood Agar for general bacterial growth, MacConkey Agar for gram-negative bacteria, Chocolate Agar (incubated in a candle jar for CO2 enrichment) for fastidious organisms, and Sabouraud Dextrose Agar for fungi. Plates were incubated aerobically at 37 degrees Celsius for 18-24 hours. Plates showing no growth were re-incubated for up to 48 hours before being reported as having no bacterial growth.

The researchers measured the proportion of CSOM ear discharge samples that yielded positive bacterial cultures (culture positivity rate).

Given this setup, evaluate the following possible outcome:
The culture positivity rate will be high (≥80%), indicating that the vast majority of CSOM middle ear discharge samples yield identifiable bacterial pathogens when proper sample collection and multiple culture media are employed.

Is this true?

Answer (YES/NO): YES